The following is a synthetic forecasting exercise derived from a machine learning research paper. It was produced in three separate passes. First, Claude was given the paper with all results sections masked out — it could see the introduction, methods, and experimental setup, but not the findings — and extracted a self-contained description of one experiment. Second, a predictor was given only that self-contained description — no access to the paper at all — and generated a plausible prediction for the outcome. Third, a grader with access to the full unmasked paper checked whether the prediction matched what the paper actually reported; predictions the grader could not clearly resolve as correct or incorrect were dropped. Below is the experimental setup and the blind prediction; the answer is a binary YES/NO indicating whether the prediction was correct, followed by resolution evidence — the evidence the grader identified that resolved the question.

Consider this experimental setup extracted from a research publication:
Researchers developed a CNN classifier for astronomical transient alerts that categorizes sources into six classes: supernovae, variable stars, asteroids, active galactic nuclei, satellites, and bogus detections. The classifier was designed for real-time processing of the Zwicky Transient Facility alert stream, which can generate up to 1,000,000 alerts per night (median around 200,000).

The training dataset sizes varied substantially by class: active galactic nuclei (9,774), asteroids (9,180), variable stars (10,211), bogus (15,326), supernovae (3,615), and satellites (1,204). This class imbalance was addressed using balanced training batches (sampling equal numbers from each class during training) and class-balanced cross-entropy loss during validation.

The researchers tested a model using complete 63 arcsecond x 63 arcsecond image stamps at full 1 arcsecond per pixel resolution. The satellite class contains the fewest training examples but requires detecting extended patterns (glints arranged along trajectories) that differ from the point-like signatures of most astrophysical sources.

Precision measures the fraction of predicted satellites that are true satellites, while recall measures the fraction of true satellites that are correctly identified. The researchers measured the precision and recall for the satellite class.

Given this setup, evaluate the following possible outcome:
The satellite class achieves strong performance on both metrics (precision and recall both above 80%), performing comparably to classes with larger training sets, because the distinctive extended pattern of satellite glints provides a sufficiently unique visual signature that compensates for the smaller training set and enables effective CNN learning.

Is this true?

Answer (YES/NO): YES